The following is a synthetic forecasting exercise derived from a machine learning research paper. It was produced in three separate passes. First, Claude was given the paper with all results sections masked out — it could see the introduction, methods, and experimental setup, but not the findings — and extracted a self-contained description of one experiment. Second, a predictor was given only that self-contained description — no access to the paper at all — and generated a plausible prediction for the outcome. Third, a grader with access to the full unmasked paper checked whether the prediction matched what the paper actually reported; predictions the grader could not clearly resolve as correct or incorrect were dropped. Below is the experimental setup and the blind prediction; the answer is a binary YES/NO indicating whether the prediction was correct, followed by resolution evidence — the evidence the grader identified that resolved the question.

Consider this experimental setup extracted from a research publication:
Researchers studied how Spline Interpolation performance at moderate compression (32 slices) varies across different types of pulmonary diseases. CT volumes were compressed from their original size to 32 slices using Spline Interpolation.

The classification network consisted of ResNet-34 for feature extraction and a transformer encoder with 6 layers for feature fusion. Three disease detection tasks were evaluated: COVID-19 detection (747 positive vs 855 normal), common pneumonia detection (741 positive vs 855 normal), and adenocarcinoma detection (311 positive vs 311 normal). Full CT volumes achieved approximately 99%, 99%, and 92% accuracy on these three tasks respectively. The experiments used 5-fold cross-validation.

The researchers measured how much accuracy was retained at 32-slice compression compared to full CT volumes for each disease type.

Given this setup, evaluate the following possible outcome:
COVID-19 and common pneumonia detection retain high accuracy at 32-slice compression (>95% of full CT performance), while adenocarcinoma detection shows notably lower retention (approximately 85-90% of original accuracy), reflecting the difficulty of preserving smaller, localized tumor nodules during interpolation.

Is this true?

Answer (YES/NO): NO